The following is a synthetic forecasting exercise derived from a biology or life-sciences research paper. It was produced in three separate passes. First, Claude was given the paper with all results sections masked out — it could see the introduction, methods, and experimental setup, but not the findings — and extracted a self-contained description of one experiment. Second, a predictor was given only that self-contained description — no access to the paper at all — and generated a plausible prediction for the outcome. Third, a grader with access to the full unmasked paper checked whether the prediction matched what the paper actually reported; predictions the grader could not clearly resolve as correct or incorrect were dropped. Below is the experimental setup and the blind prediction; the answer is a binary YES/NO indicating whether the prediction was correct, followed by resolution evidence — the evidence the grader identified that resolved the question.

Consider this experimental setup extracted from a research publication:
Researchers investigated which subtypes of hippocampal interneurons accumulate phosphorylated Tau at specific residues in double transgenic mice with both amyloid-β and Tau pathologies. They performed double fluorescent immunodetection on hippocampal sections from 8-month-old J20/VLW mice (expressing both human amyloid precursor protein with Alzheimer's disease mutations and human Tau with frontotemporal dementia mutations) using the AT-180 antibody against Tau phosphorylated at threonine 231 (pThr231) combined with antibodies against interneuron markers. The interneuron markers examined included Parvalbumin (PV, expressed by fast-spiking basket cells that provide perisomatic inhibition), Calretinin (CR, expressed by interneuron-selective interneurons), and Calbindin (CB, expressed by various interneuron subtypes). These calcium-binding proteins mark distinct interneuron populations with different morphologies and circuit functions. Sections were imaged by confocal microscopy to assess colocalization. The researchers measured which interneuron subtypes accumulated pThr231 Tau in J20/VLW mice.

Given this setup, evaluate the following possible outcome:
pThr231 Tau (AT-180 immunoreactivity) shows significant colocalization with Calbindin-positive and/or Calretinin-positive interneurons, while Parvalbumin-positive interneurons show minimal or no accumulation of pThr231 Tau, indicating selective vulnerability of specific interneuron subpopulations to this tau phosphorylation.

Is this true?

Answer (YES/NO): NO